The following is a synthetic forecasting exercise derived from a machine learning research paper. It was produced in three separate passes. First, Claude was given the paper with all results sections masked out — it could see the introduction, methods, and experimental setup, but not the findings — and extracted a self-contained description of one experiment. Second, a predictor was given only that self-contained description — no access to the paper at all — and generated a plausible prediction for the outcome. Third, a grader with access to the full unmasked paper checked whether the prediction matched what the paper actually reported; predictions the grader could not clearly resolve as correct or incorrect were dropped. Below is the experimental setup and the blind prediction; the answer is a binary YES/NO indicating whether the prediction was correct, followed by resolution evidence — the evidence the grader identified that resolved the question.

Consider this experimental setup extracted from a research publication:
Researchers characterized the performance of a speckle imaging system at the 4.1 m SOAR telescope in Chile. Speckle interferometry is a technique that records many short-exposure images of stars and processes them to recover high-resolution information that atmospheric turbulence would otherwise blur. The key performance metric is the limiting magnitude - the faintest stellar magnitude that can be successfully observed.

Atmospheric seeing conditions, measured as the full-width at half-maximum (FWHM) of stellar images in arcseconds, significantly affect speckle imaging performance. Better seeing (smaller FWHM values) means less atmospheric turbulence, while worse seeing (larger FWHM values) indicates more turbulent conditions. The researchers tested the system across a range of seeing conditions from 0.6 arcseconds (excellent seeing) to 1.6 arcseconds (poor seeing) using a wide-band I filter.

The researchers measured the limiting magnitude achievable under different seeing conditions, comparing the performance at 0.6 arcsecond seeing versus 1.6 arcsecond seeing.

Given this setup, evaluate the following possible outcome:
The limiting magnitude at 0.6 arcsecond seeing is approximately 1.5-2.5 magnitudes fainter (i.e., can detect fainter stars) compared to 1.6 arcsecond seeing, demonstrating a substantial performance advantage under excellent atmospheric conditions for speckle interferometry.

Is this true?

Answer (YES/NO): YES